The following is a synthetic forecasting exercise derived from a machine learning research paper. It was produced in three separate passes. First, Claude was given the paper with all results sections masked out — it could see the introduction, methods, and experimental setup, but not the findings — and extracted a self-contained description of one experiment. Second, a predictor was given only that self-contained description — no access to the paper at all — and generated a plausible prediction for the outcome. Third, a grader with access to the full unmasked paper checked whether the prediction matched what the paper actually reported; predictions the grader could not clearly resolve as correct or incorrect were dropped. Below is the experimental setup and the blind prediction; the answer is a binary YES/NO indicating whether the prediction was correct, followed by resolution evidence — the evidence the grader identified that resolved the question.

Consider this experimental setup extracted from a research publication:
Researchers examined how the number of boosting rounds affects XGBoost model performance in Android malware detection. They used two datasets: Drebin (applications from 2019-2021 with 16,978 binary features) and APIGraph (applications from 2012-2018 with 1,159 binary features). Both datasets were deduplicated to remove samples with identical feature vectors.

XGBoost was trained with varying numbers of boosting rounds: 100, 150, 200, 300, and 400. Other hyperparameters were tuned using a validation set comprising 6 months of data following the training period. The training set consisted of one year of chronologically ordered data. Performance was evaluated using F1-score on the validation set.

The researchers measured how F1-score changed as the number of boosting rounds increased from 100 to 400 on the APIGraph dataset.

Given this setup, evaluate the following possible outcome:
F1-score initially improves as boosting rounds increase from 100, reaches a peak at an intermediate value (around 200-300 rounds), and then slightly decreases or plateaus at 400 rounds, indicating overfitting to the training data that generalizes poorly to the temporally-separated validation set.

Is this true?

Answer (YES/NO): NO